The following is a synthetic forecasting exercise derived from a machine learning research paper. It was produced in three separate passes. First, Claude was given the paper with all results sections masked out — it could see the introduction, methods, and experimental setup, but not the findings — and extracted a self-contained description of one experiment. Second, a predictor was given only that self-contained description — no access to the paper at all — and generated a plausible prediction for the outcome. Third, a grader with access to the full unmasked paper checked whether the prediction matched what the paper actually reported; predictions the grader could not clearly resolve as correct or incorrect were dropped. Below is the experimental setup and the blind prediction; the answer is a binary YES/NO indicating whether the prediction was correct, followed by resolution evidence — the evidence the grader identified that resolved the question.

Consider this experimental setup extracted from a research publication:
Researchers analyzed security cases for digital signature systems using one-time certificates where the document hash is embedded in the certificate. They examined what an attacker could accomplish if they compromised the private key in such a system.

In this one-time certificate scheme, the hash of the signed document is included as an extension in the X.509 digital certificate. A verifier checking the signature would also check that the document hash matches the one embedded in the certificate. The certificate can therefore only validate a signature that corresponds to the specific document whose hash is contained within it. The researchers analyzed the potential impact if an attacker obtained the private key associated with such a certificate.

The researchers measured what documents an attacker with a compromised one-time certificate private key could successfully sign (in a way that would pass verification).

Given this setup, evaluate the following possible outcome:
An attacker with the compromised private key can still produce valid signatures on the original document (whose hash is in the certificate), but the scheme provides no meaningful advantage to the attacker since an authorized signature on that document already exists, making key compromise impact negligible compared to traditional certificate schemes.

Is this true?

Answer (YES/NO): YES